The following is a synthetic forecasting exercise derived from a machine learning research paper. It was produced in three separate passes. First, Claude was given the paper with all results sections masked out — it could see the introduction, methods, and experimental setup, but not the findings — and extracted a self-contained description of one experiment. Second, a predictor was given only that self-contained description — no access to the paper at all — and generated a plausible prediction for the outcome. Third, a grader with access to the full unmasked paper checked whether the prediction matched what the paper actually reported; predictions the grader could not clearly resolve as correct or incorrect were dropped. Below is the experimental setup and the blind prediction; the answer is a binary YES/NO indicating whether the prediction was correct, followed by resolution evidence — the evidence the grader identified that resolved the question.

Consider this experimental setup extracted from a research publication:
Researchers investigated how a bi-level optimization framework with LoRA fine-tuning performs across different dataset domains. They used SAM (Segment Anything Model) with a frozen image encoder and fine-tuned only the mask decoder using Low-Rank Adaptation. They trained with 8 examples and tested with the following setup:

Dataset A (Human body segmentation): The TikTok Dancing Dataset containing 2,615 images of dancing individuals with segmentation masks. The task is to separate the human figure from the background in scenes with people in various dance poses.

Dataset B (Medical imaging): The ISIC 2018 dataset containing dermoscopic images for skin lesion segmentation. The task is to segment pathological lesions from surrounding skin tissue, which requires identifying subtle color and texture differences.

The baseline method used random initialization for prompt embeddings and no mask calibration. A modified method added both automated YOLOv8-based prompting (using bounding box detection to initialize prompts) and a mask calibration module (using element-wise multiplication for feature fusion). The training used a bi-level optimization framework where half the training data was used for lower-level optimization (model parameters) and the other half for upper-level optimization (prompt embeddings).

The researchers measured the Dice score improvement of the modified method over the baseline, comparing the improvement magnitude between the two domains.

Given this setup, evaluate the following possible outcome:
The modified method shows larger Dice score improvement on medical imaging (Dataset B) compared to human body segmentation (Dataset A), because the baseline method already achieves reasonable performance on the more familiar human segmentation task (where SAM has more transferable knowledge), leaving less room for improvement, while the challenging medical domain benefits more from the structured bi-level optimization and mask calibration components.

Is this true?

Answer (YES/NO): YES